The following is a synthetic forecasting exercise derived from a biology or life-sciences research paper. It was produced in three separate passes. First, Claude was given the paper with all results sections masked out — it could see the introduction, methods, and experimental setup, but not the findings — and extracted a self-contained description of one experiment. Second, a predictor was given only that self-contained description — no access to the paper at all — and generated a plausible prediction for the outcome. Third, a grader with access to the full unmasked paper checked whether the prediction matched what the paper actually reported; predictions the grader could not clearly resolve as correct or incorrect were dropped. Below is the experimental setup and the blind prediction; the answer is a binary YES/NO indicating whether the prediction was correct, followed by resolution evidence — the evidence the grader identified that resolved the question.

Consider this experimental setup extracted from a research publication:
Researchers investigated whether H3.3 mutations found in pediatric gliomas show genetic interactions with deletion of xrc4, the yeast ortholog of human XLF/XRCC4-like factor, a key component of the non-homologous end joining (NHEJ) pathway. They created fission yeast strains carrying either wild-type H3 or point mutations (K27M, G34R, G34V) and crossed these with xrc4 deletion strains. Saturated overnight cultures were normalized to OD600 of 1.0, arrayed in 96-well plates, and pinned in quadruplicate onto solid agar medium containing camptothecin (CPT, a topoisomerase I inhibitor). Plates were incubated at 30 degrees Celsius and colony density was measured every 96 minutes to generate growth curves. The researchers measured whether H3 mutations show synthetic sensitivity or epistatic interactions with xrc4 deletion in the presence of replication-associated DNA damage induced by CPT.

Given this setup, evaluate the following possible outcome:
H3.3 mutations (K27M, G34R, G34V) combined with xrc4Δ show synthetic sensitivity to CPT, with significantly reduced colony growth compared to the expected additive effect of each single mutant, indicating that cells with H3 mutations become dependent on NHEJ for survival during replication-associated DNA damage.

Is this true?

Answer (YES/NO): NO